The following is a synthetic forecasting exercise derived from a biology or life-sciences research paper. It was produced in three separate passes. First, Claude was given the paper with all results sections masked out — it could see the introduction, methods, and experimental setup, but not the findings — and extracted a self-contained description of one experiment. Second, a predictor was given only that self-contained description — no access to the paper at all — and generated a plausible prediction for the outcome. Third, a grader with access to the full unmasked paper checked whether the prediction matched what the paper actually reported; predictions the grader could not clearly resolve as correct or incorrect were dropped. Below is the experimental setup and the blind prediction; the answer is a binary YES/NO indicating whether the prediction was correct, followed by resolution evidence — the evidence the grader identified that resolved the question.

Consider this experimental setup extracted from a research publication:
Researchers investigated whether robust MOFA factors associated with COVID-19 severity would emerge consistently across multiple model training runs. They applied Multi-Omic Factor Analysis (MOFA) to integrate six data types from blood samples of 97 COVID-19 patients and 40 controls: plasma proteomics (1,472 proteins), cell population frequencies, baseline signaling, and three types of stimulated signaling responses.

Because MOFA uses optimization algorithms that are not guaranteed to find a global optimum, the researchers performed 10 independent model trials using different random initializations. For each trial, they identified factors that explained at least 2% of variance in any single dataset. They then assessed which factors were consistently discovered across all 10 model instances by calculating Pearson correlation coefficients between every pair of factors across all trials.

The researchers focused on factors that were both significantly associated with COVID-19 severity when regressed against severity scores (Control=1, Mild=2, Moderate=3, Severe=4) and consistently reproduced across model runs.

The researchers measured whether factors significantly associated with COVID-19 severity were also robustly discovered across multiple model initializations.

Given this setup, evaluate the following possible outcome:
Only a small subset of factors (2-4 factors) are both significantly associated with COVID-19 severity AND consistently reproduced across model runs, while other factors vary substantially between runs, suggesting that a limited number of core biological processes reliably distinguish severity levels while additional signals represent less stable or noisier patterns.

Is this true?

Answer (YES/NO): YES